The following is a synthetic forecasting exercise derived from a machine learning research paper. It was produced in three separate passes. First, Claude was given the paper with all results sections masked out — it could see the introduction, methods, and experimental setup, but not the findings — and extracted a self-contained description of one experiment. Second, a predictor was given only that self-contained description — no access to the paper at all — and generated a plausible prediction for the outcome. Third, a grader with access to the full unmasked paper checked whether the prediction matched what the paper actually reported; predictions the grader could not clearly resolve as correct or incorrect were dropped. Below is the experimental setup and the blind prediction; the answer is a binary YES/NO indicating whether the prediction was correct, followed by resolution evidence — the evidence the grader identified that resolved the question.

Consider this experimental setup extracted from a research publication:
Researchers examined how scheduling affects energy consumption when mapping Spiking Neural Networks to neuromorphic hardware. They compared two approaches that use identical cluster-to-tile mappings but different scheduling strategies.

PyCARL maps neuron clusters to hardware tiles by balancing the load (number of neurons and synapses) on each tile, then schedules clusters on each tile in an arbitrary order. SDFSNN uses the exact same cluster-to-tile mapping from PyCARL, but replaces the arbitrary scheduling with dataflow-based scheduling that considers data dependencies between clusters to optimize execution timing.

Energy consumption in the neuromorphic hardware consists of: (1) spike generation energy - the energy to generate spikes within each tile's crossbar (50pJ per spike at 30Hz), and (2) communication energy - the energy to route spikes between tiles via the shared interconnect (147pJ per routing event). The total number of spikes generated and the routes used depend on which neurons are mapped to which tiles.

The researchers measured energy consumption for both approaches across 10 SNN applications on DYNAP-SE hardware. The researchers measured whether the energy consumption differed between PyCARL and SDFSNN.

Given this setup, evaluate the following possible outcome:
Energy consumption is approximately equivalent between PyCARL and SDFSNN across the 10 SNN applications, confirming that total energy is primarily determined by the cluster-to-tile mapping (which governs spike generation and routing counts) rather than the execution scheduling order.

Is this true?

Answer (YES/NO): YES